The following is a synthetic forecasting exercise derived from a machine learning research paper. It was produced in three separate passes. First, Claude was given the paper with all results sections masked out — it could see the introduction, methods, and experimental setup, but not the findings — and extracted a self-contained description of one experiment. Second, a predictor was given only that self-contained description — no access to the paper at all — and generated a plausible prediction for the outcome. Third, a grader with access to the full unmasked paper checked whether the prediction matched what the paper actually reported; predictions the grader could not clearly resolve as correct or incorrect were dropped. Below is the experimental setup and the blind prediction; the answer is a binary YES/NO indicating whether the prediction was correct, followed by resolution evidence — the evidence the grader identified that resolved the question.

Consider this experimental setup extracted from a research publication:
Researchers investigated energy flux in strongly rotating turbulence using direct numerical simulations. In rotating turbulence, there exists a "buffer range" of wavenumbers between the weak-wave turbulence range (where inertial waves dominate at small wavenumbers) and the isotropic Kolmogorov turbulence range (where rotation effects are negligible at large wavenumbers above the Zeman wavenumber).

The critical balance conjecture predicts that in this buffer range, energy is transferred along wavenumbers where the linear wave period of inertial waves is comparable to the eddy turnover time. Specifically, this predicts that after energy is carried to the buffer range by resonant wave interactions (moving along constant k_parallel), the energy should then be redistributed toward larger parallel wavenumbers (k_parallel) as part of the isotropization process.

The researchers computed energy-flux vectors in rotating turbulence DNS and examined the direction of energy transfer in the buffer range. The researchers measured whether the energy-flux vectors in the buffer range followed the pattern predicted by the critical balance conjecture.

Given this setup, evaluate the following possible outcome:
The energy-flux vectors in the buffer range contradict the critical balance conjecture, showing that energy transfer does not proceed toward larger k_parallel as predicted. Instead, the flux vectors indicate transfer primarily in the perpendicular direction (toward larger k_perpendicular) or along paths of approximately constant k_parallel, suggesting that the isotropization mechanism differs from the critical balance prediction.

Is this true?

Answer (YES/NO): YES